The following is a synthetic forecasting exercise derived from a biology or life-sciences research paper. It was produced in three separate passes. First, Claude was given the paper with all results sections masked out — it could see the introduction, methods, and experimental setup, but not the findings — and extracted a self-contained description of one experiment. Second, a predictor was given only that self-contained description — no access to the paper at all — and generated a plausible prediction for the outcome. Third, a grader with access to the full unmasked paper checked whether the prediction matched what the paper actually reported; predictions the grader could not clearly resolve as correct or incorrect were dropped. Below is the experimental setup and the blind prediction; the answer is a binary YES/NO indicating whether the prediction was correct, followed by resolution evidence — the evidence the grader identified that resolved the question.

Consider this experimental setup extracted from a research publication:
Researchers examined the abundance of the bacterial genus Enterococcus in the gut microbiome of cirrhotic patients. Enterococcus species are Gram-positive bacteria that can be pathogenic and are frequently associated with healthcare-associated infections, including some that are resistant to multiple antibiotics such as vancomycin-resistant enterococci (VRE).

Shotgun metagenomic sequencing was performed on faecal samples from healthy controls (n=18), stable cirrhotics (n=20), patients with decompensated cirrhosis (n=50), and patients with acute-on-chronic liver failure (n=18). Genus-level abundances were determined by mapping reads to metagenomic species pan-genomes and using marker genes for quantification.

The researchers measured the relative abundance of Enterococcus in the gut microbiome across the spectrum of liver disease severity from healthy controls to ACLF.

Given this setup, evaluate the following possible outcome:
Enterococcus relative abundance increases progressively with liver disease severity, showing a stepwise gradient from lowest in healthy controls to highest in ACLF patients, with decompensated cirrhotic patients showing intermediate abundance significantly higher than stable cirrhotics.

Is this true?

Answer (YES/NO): YES